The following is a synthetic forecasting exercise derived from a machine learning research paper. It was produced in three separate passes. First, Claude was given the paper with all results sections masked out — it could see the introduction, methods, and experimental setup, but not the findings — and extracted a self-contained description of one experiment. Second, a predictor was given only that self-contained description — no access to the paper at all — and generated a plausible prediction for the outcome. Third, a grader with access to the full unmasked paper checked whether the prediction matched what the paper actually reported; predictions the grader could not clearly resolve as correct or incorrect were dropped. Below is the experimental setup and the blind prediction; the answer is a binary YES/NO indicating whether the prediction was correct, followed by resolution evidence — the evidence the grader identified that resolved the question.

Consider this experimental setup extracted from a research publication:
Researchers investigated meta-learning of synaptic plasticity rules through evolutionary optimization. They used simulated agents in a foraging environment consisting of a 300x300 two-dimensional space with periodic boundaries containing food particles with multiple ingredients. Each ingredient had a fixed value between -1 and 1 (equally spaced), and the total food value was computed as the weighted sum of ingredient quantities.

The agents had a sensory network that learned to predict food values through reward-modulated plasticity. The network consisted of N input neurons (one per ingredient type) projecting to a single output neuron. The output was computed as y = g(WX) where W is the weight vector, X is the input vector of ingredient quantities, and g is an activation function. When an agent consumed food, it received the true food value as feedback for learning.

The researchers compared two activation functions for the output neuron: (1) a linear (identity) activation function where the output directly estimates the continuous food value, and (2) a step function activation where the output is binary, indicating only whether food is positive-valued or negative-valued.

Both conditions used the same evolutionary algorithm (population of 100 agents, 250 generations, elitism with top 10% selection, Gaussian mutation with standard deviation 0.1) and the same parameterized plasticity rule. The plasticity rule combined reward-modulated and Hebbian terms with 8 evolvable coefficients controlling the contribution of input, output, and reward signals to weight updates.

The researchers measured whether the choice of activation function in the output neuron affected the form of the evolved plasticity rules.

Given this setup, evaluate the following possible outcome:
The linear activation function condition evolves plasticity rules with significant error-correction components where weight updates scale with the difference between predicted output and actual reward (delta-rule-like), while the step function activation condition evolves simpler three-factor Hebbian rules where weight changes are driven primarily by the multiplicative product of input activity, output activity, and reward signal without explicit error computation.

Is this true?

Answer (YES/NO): NO